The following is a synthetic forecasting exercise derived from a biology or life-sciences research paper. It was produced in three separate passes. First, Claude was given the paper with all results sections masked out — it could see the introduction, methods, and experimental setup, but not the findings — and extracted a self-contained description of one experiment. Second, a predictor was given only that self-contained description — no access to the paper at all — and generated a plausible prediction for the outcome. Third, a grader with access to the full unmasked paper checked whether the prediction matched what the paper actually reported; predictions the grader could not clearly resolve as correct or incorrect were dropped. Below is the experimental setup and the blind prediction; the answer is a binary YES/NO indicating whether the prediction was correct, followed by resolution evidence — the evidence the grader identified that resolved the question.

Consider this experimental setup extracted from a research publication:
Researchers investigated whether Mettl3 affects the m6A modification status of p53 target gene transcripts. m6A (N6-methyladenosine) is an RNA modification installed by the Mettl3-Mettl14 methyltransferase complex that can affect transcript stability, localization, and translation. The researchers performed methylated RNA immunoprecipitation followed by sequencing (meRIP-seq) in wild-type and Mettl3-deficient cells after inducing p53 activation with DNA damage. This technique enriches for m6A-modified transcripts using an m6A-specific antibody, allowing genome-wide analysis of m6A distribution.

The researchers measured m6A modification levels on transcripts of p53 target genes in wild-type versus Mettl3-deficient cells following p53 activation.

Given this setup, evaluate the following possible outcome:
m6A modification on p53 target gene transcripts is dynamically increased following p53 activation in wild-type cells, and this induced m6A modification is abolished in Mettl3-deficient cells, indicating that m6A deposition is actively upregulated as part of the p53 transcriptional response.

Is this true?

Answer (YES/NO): YES